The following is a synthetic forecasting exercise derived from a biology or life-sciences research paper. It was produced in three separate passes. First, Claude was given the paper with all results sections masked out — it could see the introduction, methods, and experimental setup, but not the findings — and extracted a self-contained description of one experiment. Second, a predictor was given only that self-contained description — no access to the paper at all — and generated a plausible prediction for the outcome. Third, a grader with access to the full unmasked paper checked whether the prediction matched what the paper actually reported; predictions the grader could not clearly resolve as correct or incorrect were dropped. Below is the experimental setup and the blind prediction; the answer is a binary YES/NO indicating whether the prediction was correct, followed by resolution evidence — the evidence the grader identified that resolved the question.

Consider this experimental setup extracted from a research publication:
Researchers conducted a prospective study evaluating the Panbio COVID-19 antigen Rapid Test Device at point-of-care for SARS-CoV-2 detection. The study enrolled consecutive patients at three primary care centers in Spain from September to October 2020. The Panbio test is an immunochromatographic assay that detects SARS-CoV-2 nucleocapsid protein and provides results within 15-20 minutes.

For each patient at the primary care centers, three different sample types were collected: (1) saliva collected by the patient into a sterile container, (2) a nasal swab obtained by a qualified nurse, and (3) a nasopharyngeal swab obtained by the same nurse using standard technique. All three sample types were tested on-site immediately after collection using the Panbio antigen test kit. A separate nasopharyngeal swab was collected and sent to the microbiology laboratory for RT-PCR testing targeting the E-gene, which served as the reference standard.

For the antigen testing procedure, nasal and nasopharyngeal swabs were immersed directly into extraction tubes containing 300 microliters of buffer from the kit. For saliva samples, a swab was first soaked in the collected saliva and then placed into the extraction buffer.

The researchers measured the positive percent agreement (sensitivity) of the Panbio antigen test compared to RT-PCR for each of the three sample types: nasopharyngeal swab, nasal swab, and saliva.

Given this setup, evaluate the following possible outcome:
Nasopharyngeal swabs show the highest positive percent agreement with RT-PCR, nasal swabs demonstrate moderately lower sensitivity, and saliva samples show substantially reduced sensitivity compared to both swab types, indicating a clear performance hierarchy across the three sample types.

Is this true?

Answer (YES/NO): YES